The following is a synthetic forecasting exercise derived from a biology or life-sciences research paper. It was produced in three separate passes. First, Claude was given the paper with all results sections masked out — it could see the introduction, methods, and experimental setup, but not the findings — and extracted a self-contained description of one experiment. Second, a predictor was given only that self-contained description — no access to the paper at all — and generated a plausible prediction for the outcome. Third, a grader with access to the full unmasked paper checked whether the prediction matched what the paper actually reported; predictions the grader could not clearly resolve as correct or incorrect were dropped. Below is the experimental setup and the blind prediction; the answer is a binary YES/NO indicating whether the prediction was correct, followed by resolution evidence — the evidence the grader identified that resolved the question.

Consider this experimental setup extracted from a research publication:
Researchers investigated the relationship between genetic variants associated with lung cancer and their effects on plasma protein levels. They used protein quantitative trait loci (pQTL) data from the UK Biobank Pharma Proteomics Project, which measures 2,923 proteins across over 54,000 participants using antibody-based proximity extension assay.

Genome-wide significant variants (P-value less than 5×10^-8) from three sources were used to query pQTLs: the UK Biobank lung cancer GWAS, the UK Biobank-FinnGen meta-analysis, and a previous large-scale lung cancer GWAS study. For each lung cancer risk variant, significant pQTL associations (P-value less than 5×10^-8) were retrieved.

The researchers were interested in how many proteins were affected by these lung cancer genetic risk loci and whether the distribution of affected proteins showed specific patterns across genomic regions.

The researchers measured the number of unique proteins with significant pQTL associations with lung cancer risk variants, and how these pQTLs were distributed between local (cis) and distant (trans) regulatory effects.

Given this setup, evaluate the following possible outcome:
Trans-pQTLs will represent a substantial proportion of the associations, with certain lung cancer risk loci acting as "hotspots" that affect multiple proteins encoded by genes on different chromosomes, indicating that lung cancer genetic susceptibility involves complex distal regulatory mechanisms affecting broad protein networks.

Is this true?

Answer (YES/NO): NO